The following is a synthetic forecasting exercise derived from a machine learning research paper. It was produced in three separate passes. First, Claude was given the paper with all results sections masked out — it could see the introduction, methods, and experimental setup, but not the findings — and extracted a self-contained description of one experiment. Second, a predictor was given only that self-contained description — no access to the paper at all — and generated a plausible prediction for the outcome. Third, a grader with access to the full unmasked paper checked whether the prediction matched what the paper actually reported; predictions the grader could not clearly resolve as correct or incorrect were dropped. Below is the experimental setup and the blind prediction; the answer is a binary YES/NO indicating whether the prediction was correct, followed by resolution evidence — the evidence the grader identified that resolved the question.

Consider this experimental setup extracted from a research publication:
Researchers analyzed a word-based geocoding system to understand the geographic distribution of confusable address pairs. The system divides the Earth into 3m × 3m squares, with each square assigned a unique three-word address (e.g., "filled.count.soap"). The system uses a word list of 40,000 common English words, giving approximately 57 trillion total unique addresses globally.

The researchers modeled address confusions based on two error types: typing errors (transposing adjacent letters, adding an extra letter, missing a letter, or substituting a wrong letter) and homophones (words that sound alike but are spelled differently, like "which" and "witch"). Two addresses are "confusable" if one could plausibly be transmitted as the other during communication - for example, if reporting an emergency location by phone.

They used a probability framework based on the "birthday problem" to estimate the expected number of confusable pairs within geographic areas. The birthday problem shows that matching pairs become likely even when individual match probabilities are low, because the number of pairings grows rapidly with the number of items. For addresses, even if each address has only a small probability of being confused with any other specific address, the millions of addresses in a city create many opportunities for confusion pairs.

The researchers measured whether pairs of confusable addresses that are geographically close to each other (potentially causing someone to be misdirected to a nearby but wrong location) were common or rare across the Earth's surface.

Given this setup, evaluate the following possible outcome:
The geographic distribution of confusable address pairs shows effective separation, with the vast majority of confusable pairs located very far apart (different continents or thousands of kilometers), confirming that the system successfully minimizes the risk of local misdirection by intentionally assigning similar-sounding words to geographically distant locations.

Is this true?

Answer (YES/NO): NO